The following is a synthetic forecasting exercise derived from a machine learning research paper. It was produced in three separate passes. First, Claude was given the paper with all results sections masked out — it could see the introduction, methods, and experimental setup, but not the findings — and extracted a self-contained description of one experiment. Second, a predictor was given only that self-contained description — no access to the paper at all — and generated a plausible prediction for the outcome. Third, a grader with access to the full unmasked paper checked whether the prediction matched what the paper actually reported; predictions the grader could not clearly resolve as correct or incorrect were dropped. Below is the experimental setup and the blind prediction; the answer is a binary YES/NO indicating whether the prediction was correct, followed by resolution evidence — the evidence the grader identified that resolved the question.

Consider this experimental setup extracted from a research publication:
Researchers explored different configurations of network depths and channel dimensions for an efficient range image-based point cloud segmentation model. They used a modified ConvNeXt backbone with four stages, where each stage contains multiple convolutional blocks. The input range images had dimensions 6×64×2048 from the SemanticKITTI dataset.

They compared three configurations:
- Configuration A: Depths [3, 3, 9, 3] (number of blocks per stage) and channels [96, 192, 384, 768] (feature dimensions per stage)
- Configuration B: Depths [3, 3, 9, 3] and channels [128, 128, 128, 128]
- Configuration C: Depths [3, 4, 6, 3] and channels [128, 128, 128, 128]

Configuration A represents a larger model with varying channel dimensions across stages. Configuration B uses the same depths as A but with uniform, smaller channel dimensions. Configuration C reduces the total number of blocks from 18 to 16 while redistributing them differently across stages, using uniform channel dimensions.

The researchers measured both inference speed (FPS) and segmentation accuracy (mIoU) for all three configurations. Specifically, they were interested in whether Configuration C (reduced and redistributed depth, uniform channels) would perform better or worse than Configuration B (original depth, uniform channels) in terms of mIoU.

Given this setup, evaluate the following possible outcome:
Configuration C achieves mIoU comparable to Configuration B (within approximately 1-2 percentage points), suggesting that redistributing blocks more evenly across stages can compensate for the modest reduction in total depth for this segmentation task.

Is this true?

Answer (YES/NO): YES